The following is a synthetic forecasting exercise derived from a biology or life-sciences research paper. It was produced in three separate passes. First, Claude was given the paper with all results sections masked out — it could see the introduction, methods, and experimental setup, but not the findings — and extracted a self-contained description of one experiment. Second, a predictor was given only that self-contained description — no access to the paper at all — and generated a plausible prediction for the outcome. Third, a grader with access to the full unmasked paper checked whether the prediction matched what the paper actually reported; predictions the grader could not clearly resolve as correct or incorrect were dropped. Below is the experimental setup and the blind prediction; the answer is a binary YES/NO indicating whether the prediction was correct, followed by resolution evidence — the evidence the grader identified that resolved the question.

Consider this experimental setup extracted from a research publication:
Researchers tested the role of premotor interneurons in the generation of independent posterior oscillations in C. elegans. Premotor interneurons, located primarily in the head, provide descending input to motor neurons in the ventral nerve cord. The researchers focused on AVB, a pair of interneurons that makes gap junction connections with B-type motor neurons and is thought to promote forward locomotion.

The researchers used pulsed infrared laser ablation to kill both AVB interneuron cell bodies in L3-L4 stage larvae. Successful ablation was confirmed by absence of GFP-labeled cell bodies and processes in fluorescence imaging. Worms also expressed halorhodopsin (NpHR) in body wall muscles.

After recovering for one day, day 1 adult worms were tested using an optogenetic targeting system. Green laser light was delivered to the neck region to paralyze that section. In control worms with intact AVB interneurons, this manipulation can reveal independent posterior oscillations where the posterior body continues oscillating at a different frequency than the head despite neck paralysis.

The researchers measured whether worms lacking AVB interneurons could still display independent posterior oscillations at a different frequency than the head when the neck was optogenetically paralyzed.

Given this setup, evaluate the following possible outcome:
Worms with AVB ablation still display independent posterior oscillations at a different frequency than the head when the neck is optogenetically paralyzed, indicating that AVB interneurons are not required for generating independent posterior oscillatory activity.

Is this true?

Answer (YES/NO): YES